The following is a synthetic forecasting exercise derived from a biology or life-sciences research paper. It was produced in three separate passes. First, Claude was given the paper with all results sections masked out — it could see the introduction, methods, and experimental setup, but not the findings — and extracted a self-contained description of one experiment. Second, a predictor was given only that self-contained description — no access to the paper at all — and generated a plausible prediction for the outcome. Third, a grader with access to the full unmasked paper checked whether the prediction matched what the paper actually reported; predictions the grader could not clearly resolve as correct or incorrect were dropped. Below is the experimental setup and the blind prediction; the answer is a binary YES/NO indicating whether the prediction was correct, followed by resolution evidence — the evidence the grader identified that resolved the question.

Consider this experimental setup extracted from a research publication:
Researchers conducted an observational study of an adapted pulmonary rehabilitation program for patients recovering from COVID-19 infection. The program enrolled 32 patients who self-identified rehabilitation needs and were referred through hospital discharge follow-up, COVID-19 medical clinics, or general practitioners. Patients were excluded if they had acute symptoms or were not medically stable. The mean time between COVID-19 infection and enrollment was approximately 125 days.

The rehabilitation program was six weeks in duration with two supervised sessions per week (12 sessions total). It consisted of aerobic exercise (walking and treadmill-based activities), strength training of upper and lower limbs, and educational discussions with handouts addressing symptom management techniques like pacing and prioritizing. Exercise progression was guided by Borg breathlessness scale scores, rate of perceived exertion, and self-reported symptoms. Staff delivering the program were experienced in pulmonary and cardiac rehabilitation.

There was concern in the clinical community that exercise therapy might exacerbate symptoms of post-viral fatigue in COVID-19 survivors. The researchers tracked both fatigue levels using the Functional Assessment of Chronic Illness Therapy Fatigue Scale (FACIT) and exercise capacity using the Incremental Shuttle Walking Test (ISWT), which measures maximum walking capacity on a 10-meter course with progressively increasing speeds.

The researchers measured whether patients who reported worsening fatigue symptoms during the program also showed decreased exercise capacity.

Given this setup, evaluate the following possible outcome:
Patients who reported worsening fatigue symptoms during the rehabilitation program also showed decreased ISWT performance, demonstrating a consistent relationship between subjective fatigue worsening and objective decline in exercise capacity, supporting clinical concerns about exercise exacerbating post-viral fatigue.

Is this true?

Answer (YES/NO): NO